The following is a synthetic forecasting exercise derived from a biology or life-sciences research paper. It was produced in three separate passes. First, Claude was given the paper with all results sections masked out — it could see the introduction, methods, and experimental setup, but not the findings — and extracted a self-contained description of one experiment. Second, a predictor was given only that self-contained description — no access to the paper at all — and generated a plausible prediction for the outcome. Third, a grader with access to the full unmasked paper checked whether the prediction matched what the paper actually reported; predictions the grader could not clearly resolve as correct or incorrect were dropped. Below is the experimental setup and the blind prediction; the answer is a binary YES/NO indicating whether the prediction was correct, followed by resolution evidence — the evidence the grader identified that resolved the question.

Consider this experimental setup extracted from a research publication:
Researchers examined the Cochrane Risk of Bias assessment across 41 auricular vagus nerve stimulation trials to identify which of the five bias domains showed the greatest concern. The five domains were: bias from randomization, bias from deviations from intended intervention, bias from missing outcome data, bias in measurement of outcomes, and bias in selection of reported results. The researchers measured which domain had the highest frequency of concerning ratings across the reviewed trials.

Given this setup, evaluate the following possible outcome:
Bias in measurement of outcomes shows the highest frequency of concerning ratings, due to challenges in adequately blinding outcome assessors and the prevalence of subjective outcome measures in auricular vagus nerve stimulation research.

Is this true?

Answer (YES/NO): NO